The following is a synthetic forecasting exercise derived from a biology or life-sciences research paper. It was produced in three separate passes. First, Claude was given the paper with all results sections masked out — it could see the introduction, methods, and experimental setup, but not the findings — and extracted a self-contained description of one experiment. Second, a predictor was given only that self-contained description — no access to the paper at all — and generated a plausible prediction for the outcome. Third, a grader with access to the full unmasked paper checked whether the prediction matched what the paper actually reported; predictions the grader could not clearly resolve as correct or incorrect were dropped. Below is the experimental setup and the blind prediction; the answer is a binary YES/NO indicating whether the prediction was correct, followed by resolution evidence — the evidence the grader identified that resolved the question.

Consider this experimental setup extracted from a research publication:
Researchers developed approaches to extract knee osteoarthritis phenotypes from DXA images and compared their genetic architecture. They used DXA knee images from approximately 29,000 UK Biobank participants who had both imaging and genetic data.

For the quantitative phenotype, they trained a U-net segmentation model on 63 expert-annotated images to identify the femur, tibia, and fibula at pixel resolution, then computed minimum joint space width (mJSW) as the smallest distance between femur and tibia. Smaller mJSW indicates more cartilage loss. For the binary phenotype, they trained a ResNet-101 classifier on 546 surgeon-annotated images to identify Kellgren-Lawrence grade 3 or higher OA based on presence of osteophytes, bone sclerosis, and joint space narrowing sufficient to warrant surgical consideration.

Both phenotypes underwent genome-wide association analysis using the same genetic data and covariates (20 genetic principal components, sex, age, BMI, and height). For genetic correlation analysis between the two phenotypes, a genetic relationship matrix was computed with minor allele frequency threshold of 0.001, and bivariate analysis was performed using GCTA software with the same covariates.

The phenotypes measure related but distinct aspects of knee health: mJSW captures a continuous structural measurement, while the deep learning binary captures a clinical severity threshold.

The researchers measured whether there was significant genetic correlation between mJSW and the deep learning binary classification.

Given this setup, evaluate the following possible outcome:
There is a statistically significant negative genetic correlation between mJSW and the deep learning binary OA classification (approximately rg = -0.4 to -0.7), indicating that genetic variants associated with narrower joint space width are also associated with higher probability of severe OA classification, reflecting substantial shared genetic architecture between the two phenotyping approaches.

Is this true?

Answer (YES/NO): NO